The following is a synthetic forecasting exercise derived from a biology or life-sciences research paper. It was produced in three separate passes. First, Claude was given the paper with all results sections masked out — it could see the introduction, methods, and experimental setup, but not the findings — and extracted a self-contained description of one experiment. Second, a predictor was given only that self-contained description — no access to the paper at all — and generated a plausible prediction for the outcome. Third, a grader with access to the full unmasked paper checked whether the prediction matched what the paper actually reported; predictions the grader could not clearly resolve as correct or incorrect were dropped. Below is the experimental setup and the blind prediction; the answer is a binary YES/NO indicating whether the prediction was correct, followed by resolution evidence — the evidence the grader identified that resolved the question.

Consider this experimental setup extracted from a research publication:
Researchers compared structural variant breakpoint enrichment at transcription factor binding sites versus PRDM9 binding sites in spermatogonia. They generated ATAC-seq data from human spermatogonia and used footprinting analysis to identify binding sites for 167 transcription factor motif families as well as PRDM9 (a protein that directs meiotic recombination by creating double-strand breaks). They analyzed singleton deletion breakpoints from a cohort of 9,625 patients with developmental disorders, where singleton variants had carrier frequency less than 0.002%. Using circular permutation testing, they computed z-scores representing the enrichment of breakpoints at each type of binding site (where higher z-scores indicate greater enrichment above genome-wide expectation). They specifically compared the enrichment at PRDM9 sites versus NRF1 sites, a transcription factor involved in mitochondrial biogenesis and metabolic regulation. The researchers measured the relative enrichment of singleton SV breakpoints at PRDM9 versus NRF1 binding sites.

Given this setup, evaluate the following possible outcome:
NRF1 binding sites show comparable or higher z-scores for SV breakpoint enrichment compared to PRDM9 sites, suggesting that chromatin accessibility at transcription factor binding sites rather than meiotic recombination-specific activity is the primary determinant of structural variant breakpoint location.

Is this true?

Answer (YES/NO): YES